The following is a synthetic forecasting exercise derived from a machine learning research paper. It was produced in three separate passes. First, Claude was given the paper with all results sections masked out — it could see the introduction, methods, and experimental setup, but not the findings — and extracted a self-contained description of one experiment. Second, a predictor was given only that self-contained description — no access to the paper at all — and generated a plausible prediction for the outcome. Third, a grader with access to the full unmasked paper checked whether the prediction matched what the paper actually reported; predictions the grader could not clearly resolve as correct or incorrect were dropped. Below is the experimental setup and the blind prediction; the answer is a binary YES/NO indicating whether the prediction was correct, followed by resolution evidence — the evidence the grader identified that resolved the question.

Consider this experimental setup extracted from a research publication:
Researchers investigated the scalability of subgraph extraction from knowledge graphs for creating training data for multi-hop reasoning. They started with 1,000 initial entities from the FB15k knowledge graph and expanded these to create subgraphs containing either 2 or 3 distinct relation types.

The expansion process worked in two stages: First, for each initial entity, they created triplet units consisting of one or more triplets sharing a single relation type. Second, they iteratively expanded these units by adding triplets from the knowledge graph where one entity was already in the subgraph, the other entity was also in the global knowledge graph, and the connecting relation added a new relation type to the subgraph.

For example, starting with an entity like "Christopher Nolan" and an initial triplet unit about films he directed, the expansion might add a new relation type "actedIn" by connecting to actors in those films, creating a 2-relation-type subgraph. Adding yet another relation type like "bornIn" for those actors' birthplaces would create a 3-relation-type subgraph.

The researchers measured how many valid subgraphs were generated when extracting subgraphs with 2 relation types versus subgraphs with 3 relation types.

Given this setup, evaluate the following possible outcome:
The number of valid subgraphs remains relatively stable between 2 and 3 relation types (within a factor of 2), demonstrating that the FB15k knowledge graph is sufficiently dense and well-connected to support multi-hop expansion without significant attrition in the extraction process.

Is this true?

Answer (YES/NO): NO